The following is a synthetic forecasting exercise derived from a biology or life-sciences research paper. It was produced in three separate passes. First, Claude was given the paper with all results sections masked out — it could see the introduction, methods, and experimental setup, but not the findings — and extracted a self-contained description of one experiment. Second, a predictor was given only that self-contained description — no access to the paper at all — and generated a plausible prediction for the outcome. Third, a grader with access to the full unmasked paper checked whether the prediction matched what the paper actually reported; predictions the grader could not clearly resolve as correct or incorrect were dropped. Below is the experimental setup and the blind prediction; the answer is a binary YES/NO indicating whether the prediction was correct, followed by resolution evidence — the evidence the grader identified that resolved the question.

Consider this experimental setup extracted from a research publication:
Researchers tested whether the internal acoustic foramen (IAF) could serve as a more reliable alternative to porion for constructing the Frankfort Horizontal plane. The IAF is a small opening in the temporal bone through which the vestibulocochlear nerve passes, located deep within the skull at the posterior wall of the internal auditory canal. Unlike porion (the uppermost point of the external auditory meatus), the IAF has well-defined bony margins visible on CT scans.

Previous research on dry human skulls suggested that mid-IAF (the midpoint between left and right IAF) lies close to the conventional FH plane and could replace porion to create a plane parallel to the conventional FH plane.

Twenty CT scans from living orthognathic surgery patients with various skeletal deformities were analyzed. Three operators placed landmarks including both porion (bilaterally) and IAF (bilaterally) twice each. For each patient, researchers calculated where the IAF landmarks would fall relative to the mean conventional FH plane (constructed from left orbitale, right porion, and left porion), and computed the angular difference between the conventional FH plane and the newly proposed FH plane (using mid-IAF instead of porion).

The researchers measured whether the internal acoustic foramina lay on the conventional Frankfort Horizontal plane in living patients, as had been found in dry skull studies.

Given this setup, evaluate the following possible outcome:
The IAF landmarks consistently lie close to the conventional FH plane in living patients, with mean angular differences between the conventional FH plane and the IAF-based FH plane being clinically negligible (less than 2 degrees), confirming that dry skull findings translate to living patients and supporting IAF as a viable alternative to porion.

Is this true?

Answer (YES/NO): NO